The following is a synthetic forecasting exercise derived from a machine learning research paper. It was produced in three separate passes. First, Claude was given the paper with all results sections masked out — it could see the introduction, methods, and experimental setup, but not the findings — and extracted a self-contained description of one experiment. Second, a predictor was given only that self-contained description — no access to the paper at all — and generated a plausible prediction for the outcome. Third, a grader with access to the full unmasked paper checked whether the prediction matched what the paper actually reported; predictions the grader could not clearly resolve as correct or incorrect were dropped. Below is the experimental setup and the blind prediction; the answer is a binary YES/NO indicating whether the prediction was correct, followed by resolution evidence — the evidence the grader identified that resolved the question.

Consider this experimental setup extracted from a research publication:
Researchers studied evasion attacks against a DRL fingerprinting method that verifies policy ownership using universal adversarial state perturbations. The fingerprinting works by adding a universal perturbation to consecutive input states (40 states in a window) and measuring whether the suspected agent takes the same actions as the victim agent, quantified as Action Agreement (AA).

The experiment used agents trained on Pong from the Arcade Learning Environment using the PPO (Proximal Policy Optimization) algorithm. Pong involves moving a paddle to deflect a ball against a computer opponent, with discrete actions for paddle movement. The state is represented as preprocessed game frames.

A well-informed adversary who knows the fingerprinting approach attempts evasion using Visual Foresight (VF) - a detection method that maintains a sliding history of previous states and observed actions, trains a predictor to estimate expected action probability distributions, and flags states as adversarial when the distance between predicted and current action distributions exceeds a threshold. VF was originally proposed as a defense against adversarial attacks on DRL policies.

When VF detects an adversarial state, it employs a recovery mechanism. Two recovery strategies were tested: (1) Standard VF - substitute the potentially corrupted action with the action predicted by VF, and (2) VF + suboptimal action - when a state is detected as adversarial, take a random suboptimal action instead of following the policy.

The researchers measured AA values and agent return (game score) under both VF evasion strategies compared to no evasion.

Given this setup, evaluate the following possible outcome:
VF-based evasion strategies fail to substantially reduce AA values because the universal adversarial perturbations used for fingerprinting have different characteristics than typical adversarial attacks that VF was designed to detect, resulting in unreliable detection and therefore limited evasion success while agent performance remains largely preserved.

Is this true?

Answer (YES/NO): NO